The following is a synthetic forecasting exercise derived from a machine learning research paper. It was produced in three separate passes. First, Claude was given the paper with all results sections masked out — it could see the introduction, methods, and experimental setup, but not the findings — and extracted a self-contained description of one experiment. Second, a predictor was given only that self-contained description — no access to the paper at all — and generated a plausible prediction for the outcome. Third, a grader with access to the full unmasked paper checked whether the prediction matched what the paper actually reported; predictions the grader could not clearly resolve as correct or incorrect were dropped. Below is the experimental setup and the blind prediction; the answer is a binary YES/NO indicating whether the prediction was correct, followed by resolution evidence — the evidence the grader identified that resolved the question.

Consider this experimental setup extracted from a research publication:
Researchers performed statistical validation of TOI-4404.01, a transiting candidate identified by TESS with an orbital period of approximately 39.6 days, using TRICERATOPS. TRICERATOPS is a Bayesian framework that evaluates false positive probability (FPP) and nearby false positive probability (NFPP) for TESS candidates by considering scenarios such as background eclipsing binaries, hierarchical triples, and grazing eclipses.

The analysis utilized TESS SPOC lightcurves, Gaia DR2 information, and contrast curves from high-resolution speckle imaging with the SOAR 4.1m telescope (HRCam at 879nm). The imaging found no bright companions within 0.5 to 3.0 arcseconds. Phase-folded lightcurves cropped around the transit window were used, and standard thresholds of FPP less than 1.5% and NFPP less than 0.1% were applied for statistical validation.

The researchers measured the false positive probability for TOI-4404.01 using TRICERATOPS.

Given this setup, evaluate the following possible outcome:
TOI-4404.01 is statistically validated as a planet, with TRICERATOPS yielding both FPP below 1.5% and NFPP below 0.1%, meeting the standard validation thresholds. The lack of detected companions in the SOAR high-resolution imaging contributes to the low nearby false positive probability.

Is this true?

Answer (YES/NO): NO